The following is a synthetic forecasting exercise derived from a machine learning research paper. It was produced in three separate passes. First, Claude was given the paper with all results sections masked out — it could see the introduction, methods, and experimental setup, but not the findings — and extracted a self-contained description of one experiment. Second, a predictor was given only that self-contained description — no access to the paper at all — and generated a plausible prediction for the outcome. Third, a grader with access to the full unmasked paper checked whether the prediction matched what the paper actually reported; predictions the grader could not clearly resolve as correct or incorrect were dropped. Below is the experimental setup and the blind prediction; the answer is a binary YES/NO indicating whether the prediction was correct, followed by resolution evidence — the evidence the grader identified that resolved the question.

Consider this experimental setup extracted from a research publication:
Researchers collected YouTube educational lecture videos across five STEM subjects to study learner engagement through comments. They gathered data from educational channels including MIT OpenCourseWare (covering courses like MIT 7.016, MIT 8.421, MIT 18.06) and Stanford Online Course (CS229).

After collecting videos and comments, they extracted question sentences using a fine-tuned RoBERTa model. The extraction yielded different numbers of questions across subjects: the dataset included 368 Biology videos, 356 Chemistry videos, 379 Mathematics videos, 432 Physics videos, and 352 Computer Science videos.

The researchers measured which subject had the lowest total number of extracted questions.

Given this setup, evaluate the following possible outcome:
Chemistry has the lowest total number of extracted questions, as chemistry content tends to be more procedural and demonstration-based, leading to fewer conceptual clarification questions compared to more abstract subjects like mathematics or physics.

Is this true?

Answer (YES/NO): YES